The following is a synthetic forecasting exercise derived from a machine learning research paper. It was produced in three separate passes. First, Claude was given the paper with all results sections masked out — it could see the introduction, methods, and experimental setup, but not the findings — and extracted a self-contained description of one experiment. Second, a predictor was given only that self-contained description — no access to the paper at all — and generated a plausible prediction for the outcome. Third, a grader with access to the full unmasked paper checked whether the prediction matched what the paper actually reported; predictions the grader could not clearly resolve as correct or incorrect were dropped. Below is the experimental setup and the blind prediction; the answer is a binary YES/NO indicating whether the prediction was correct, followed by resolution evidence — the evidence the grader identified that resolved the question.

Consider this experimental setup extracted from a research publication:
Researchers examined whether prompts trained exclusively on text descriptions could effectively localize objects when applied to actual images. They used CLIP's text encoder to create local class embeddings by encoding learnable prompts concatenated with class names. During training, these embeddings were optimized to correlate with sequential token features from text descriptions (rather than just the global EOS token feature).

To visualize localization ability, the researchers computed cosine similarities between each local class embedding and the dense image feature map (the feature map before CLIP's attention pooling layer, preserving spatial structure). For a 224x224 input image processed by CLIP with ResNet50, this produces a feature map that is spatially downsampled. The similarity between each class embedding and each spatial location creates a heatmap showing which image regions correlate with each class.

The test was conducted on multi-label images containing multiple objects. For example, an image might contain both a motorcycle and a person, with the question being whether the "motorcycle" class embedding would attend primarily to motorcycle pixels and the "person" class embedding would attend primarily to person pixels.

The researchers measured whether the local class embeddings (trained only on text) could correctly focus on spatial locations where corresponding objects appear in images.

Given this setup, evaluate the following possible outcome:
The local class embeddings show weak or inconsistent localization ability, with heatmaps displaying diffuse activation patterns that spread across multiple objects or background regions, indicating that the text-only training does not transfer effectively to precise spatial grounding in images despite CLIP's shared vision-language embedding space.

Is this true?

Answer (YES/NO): NO